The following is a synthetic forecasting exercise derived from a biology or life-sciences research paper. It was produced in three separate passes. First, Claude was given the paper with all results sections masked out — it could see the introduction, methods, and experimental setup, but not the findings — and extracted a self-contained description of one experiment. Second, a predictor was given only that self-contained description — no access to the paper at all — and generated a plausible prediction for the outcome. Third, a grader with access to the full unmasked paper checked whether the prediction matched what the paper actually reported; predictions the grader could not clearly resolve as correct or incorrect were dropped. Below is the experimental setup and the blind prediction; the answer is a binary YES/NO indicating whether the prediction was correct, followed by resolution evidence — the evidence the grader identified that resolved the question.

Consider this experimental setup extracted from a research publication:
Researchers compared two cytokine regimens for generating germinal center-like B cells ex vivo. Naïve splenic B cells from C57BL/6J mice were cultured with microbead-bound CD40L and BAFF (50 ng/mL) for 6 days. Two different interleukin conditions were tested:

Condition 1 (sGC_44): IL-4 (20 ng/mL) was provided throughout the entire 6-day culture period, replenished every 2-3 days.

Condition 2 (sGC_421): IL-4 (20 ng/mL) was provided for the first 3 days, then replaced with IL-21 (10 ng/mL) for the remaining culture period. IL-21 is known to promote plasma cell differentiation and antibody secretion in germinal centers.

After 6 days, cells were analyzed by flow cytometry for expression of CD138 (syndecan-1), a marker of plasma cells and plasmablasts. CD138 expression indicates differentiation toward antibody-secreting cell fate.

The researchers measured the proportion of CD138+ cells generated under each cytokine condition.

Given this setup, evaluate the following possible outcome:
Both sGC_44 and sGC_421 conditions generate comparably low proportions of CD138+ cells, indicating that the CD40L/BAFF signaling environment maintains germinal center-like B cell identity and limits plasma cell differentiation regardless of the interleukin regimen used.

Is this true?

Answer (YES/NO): NO